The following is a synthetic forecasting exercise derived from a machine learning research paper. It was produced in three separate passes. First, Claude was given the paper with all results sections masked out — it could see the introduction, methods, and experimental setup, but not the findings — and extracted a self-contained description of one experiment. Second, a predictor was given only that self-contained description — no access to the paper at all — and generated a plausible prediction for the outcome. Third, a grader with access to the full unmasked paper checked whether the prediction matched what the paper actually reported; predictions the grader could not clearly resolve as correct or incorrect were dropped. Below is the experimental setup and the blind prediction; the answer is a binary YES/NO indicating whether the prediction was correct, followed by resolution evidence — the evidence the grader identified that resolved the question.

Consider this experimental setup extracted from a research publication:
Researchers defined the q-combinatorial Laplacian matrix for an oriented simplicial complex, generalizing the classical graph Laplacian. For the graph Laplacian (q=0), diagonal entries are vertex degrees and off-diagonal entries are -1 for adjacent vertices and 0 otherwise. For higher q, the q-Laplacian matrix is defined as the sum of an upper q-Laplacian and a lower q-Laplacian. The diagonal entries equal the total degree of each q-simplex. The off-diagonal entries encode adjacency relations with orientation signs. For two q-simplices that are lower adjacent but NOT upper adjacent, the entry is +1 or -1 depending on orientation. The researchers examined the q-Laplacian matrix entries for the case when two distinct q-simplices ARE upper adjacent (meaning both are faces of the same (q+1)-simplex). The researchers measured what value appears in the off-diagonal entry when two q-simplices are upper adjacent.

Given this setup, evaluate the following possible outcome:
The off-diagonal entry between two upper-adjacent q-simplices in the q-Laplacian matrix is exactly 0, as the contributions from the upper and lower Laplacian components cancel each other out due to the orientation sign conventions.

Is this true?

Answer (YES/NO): YES